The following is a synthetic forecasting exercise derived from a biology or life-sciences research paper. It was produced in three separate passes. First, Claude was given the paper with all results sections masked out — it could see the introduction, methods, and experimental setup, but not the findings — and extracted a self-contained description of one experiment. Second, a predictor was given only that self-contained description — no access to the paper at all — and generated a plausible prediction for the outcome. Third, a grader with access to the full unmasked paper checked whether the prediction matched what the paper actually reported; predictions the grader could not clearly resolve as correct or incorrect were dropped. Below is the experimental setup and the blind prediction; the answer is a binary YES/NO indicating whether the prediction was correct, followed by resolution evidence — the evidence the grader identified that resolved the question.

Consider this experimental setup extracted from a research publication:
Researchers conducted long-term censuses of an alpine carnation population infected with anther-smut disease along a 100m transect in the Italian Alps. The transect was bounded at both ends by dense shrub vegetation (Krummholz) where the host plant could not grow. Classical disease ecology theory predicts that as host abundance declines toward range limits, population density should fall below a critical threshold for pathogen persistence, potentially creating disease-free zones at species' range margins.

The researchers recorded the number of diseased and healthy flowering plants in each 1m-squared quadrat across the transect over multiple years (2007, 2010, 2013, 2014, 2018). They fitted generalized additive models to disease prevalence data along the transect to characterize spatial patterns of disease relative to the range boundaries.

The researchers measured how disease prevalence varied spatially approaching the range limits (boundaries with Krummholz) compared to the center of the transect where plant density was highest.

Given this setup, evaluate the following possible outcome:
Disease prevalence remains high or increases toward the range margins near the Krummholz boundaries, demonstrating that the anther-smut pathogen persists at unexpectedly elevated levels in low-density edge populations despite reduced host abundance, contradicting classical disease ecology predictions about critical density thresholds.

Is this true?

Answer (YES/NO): YES